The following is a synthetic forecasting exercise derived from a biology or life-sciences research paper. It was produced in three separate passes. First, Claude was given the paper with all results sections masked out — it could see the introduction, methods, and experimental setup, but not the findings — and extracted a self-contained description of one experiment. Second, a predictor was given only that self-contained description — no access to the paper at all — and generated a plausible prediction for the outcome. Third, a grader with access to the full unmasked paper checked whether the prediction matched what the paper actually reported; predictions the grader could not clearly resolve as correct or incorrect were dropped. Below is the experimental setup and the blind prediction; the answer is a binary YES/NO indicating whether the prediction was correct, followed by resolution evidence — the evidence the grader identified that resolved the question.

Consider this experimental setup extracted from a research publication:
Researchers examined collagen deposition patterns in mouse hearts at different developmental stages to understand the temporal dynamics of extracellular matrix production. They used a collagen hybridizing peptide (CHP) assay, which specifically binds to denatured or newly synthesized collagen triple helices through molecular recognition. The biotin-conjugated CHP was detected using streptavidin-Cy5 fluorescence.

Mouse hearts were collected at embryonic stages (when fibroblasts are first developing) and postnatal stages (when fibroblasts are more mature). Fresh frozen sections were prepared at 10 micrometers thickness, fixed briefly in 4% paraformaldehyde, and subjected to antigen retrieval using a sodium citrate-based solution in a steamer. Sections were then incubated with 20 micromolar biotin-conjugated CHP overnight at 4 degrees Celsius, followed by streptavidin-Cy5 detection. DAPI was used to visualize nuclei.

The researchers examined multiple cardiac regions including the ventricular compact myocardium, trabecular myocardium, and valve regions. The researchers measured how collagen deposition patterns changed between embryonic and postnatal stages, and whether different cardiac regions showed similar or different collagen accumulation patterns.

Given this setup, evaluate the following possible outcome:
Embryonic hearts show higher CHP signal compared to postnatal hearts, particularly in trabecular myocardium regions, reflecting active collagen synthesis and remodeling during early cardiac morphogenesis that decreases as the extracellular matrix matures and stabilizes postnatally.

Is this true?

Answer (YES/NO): NO